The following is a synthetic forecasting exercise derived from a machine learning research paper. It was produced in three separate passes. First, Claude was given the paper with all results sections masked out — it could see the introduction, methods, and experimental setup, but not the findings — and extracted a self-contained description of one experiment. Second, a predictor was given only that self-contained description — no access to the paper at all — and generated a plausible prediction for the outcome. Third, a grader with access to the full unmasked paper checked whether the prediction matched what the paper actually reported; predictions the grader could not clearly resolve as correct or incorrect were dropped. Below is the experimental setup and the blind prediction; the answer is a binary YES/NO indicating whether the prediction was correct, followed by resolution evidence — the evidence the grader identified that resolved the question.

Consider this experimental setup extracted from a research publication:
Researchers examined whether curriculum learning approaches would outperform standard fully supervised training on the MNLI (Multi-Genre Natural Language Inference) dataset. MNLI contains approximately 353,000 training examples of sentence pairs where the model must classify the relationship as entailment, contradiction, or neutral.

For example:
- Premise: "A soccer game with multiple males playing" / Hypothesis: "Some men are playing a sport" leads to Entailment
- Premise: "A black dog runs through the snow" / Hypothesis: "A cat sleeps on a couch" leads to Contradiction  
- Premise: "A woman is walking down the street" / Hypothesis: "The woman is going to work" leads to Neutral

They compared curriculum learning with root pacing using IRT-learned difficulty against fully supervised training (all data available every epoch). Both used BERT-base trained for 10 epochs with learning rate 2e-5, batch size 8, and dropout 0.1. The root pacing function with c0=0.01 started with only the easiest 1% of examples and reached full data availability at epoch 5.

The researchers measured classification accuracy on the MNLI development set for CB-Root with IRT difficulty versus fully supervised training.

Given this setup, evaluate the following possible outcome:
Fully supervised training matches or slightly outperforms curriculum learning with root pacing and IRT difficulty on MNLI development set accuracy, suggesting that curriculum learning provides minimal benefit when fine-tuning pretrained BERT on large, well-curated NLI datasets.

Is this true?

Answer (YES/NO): NO